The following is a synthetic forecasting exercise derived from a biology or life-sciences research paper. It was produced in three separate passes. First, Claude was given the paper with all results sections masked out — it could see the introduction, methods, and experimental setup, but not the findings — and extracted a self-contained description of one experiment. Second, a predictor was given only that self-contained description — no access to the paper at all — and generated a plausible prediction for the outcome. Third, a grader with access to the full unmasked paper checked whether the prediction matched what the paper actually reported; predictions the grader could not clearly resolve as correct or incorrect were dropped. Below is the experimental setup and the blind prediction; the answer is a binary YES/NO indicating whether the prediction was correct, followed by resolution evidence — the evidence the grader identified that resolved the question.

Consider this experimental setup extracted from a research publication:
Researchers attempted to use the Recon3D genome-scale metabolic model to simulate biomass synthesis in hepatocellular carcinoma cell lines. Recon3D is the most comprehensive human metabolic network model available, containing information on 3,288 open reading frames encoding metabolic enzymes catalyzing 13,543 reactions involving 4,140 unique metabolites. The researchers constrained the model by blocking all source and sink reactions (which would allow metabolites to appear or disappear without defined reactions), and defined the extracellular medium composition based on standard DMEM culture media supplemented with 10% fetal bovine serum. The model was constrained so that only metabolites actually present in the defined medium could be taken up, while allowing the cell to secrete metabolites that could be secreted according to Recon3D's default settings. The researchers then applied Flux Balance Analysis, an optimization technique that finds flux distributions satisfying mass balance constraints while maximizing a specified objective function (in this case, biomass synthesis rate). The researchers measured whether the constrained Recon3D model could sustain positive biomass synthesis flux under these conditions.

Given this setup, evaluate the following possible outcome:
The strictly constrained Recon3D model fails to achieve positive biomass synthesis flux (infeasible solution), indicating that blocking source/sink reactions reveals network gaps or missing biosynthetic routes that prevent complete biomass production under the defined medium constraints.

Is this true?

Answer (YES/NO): YES